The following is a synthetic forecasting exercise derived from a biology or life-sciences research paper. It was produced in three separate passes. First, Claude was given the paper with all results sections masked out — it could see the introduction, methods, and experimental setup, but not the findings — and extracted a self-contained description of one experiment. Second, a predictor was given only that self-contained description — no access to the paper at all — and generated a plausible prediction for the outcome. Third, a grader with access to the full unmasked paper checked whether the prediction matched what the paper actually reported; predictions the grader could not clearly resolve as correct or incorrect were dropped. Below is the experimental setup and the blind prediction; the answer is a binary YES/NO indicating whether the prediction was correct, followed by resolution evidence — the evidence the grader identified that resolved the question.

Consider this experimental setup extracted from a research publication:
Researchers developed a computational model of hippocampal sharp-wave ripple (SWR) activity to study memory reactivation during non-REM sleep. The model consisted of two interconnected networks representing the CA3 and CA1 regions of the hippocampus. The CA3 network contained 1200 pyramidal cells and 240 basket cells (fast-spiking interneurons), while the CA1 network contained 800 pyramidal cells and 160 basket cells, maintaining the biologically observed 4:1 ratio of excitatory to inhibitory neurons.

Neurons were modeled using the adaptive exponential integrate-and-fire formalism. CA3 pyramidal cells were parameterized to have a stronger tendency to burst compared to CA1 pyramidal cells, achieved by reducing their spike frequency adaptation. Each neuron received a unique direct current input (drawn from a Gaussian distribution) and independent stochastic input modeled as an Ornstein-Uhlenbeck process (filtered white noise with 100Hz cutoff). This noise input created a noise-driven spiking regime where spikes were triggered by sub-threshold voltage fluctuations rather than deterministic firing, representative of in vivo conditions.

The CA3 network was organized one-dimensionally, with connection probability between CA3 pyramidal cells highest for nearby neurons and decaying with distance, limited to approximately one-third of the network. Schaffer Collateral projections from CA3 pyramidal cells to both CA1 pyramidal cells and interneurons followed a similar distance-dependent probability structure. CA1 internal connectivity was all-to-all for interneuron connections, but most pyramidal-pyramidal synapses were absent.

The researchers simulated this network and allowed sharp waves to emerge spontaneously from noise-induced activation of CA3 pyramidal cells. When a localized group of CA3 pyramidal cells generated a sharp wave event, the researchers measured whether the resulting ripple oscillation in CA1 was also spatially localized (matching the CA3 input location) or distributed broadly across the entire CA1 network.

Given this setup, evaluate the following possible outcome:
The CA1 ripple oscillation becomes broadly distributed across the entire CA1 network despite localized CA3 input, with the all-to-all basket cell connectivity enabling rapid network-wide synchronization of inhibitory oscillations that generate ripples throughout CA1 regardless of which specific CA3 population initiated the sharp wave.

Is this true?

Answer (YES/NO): NO